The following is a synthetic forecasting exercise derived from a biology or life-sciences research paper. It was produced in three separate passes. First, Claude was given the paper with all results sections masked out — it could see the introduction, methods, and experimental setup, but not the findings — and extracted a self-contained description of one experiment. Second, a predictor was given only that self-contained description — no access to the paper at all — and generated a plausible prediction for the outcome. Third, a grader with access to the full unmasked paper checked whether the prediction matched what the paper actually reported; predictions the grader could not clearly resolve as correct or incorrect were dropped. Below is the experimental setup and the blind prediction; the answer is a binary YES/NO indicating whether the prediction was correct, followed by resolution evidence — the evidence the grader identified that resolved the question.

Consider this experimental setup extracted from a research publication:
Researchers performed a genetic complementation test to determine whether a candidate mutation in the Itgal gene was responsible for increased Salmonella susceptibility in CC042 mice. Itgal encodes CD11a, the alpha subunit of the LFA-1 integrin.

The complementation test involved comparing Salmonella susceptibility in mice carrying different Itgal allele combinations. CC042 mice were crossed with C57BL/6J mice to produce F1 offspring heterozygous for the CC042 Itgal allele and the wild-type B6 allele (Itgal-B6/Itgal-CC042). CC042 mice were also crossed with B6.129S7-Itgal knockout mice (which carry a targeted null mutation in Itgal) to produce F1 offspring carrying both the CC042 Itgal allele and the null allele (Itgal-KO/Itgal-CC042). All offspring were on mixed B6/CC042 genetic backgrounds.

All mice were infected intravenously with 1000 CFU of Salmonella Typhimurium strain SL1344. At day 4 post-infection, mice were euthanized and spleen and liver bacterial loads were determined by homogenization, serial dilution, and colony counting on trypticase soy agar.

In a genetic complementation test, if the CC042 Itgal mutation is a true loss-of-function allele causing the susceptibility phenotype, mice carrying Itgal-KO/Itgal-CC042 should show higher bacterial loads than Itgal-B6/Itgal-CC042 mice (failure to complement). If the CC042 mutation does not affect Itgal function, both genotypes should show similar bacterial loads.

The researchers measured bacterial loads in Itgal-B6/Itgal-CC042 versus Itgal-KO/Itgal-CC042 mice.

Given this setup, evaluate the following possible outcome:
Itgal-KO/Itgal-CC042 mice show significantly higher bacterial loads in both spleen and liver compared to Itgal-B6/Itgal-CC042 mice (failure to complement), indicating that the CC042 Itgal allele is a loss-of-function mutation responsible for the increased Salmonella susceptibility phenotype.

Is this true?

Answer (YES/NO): YES